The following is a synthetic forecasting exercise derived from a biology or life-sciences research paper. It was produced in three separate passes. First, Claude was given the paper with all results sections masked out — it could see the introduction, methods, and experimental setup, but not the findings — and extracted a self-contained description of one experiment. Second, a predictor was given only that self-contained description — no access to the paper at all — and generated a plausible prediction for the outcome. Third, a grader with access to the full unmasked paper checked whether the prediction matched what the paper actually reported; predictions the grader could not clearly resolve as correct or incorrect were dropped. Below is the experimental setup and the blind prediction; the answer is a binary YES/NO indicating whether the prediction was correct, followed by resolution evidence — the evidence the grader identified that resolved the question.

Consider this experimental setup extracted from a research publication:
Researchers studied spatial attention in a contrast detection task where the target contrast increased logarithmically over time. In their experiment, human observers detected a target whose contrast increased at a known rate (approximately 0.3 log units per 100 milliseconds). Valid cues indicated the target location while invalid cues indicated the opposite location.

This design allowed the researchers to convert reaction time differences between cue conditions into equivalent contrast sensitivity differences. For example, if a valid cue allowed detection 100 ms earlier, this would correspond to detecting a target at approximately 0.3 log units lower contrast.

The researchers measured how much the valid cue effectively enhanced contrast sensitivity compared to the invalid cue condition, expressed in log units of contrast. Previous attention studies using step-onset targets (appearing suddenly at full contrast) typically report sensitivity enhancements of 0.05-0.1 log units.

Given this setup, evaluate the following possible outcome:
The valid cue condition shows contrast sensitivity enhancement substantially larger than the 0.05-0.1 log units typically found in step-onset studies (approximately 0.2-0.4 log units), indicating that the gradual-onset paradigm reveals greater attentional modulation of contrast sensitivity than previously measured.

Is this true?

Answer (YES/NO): YES